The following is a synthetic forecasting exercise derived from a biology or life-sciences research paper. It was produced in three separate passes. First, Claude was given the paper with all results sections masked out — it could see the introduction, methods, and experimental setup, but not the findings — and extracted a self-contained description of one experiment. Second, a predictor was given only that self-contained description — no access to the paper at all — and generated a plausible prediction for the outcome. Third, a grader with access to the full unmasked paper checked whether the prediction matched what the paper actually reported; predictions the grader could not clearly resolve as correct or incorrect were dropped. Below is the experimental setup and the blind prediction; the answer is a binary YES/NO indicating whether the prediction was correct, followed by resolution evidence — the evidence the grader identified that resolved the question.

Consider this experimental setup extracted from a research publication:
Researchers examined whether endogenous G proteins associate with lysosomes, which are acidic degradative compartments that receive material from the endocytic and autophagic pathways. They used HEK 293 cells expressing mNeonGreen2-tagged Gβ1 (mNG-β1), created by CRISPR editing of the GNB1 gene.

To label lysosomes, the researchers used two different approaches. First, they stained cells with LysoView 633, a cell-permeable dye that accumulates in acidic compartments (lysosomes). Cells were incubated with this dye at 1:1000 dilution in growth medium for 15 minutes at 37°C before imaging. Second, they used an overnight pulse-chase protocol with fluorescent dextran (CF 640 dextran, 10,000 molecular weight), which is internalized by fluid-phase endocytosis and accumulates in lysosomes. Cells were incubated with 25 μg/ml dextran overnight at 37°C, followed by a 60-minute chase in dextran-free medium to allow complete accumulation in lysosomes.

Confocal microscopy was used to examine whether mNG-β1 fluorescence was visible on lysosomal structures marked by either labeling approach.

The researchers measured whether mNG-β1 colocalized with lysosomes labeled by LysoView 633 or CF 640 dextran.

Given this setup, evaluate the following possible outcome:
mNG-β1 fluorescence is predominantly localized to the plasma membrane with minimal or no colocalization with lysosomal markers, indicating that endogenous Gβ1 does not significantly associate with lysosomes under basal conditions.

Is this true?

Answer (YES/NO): NO